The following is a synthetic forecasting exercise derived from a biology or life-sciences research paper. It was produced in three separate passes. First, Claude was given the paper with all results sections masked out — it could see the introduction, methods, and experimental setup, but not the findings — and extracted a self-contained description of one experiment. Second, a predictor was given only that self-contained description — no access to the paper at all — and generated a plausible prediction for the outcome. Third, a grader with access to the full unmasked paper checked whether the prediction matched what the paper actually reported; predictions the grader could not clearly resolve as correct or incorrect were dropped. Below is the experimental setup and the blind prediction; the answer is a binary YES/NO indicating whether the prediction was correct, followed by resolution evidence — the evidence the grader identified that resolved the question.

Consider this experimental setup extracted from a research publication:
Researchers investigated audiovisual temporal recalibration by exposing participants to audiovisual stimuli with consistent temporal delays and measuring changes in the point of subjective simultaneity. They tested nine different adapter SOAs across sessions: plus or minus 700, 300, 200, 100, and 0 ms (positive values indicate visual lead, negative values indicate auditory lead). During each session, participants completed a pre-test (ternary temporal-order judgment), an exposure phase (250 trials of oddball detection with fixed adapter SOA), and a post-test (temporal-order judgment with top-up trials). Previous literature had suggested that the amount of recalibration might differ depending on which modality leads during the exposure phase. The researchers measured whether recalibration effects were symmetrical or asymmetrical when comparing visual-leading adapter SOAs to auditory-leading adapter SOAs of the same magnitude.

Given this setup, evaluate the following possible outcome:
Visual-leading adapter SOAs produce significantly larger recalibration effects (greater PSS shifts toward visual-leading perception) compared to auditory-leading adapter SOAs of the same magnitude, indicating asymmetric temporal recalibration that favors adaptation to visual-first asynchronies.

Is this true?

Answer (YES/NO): NO